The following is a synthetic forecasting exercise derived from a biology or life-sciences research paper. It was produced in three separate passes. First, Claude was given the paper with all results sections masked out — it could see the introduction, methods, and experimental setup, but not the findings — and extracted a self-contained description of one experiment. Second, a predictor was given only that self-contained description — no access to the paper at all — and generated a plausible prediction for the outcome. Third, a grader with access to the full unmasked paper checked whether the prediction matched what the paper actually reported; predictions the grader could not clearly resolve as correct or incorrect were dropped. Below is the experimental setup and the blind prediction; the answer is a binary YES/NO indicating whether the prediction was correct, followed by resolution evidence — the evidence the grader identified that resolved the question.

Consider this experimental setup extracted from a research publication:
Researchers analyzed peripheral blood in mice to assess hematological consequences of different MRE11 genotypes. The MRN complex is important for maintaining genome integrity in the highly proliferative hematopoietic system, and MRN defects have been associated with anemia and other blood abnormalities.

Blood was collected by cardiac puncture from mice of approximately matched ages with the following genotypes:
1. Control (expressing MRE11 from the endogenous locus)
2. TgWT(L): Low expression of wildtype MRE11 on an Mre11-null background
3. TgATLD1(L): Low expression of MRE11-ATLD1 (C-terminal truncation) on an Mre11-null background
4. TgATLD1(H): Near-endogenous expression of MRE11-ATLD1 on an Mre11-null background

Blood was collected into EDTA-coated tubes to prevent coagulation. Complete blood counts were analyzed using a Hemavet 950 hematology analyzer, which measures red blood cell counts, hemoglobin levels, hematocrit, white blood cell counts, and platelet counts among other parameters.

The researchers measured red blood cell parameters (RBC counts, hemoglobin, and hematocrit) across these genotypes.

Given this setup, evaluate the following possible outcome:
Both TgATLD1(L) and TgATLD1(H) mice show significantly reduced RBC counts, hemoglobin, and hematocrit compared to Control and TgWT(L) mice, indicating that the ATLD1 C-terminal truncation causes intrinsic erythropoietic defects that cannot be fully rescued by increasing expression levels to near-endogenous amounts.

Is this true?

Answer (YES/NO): NO